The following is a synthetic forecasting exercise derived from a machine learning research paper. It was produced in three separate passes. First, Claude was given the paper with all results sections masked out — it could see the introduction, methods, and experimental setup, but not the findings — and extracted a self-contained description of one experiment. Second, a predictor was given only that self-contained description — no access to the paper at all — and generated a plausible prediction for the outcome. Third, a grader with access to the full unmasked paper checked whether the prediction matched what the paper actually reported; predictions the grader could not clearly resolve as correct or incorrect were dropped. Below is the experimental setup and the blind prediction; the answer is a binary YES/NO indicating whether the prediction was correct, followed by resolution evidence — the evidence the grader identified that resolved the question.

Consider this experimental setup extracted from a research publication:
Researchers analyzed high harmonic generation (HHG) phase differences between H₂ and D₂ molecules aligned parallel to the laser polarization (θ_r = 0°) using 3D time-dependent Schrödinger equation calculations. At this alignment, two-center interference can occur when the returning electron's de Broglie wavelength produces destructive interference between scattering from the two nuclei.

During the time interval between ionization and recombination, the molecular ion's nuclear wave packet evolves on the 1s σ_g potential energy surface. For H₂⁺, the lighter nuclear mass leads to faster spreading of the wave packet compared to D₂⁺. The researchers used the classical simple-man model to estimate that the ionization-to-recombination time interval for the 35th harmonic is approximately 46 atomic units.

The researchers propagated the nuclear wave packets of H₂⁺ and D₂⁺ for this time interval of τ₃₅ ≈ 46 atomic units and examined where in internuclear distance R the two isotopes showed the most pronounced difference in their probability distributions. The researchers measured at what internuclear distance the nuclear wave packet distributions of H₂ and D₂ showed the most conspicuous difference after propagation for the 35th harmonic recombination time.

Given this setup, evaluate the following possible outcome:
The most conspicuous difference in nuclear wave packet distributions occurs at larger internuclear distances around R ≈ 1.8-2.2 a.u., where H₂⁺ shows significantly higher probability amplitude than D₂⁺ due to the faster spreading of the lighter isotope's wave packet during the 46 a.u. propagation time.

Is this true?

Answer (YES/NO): YES